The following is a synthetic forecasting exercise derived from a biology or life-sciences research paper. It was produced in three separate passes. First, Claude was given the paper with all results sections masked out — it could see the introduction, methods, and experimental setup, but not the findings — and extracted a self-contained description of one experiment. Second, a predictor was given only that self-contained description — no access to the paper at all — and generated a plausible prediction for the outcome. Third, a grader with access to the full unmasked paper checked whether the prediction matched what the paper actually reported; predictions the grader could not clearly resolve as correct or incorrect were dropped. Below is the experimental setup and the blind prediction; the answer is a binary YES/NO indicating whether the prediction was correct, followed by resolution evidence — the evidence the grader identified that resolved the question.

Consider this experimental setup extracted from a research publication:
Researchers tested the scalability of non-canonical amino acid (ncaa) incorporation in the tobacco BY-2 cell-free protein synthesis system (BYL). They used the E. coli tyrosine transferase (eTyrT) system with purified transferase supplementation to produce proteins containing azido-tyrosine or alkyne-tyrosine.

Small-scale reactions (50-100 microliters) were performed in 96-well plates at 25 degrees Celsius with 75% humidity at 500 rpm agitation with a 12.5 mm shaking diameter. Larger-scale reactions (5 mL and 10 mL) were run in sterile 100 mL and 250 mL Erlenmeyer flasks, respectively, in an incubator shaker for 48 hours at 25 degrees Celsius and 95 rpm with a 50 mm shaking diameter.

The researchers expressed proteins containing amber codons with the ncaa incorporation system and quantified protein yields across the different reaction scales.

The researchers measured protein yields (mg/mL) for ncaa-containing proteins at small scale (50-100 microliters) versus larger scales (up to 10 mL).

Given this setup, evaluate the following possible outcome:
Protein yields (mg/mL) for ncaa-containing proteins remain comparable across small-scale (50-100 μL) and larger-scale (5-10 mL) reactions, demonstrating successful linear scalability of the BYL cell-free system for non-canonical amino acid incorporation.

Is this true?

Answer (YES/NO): YES